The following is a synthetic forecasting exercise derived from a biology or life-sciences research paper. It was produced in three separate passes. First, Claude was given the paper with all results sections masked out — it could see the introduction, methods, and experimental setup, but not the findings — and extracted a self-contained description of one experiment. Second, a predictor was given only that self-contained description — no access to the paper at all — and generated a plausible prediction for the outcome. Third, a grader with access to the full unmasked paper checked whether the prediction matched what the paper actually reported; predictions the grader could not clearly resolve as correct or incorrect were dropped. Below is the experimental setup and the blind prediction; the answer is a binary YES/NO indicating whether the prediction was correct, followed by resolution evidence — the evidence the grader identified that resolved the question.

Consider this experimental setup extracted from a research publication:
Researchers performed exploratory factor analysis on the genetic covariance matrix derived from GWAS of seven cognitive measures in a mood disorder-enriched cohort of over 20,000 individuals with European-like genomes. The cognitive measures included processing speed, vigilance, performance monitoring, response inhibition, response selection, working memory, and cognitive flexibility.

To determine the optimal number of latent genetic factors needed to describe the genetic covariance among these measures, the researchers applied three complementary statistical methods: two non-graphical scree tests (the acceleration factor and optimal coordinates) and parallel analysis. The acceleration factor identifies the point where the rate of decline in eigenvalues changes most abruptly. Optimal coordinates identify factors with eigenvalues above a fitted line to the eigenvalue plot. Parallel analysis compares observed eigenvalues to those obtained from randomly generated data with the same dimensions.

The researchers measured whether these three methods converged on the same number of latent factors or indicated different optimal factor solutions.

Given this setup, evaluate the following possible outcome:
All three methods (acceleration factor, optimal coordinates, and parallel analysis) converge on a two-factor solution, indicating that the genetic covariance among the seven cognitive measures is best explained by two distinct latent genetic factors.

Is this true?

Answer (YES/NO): YES